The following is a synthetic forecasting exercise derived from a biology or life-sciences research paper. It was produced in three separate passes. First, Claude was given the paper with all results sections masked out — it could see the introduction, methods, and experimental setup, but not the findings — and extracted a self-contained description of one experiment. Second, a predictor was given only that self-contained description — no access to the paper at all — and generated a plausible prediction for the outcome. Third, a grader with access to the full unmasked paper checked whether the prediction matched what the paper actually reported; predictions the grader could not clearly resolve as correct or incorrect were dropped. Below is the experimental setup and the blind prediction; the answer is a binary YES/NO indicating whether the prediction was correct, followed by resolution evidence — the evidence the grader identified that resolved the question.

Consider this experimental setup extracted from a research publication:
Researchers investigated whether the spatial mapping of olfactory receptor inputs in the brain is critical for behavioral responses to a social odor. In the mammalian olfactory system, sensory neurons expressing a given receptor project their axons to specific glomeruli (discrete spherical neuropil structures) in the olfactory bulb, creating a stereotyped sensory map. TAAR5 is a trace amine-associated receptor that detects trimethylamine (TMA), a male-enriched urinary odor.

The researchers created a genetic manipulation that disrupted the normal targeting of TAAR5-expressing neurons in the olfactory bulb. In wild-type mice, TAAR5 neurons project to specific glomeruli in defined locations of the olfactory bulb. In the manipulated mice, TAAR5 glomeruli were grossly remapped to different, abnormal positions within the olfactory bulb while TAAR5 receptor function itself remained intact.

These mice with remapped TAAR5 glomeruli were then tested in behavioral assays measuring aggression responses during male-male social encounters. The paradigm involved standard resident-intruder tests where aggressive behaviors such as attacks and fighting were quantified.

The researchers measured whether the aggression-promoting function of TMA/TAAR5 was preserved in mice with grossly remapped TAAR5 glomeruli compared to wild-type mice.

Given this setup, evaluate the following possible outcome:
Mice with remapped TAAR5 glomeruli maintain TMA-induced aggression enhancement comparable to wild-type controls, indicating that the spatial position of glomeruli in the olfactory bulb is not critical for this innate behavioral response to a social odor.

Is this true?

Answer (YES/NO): YES